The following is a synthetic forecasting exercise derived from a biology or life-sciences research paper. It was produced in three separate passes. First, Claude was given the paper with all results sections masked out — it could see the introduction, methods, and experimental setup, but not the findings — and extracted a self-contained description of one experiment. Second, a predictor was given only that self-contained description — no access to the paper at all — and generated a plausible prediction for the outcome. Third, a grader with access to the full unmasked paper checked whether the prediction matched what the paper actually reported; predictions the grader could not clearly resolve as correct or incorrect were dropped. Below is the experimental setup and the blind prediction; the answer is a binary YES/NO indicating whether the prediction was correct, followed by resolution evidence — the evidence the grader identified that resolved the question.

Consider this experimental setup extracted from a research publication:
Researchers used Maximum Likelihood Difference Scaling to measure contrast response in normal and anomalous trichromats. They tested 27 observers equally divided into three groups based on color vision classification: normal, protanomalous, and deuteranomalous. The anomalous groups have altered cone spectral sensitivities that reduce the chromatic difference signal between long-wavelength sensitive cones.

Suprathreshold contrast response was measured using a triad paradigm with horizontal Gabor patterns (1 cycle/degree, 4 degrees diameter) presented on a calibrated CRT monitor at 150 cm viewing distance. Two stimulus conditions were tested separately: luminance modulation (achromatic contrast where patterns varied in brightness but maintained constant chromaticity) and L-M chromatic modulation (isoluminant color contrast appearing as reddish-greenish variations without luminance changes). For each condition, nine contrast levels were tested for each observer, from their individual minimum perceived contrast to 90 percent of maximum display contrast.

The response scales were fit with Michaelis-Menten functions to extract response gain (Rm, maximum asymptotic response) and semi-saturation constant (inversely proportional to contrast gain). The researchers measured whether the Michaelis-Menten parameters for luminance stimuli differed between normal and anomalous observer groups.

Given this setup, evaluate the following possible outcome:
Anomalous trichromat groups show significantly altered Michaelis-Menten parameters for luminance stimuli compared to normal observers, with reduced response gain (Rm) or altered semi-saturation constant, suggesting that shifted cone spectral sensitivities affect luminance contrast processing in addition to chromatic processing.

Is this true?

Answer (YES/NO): YES